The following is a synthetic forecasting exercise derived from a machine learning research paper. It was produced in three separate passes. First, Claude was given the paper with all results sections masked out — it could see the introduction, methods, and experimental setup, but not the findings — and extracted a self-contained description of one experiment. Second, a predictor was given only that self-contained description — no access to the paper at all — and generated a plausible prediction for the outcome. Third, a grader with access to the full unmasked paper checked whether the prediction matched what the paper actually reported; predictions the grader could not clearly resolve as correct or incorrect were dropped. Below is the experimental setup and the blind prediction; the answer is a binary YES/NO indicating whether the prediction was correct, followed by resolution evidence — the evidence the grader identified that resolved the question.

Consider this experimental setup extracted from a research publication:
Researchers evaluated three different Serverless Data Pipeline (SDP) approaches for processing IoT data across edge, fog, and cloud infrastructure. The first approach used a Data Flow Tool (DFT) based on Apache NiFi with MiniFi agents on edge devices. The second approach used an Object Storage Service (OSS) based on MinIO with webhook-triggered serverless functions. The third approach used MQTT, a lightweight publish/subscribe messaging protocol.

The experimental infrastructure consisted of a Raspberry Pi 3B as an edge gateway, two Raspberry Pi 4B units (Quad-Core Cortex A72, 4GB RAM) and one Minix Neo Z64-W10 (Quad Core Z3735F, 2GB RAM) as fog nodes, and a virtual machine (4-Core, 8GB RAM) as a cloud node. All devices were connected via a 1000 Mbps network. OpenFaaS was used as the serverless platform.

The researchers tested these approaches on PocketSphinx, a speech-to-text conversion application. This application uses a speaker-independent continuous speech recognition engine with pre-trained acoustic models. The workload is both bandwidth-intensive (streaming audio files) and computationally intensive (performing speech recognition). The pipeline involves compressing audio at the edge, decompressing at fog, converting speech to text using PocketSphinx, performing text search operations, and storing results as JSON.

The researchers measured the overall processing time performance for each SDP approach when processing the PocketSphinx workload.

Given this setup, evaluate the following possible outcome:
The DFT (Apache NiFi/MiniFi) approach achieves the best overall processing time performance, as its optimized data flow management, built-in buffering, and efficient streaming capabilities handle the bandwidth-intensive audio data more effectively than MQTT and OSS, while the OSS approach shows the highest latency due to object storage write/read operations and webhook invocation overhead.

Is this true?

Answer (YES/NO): YES